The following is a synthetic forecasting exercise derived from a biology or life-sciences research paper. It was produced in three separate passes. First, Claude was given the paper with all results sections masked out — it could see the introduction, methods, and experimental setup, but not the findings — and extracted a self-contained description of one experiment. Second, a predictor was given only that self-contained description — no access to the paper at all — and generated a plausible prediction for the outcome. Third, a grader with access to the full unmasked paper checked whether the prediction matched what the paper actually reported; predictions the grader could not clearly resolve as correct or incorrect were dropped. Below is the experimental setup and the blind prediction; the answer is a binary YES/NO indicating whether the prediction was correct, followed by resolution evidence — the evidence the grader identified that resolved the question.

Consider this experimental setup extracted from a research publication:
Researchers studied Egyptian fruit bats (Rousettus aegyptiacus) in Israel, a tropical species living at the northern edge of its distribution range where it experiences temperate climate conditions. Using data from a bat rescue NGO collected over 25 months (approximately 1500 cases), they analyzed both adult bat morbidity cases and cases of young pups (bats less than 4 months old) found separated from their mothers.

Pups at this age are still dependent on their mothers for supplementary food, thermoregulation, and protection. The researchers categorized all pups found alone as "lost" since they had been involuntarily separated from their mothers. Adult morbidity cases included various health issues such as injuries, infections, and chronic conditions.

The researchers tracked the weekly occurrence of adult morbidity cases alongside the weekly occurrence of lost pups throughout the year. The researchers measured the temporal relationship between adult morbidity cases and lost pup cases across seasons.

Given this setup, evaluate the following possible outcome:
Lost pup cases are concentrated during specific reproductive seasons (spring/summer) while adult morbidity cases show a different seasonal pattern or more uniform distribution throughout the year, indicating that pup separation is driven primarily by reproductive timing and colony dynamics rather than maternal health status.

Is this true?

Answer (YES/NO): NO